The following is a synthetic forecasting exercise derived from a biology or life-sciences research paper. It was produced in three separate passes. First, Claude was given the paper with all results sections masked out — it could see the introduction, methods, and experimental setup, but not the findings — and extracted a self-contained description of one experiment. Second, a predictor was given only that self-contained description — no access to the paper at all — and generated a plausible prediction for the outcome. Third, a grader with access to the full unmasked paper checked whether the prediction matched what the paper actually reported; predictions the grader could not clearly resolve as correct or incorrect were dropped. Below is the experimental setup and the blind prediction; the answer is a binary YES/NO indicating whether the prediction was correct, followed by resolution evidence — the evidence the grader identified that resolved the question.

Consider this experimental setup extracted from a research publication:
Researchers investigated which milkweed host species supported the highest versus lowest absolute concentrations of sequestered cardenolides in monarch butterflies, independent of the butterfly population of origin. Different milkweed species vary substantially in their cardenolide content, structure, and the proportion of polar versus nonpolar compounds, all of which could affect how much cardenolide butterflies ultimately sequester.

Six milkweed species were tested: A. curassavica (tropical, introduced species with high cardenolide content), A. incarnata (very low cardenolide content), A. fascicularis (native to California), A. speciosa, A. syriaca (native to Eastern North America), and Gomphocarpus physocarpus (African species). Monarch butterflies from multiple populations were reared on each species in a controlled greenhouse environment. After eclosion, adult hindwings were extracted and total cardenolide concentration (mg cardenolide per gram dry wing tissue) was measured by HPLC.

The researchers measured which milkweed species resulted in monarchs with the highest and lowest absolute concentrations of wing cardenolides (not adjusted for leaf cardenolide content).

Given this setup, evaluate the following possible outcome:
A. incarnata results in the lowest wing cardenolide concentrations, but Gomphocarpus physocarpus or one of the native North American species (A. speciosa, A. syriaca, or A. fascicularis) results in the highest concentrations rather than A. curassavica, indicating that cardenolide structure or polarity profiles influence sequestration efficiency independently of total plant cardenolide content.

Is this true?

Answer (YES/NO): NO